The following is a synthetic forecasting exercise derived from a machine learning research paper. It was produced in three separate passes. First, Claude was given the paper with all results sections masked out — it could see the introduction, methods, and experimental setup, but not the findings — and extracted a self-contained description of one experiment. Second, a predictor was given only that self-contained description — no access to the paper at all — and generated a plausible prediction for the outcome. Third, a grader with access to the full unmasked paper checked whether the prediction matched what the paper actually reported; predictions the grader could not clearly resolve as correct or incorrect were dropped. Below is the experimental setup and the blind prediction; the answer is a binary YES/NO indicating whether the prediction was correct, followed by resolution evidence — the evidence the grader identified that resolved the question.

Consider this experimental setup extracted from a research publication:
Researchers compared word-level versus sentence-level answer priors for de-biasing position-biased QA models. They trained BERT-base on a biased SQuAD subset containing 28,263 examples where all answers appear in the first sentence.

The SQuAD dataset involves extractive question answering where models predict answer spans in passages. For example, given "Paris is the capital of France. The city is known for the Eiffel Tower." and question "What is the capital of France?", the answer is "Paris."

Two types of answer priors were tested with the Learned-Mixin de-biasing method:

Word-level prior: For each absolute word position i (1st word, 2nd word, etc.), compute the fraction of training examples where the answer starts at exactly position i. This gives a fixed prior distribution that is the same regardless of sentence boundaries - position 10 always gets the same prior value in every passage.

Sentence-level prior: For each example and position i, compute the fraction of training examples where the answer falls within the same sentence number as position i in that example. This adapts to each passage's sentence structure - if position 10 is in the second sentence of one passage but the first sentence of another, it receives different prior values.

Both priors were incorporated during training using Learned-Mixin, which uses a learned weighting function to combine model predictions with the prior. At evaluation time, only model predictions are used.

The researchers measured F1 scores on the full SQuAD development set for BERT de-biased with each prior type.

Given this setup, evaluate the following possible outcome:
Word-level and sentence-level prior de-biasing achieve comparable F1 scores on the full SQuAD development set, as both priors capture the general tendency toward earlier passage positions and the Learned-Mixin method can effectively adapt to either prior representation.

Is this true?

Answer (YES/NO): NO